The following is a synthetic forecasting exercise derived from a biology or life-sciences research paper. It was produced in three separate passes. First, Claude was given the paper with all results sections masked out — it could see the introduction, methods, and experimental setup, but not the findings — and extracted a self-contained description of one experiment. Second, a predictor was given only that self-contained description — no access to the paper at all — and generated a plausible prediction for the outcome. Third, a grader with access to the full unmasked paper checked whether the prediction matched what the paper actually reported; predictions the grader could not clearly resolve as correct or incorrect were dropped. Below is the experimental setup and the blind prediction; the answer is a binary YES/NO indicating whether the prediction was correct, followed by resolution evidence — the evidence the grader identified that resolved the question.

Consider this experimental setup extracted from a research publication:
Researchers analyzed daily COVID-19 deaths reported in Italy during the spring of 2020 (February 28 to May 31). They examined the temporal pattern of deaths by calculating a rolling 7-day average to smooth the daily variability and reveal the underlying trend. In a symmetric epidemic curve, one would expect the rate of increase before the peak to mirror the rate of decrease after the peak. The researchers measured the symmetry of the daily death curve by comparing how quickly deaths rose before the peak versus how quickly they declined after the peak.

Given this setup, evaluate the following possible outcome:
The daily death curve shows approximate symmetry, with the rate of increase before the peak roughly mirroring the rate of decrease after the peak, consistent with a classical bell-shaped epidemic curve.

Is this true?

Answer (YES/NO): NO